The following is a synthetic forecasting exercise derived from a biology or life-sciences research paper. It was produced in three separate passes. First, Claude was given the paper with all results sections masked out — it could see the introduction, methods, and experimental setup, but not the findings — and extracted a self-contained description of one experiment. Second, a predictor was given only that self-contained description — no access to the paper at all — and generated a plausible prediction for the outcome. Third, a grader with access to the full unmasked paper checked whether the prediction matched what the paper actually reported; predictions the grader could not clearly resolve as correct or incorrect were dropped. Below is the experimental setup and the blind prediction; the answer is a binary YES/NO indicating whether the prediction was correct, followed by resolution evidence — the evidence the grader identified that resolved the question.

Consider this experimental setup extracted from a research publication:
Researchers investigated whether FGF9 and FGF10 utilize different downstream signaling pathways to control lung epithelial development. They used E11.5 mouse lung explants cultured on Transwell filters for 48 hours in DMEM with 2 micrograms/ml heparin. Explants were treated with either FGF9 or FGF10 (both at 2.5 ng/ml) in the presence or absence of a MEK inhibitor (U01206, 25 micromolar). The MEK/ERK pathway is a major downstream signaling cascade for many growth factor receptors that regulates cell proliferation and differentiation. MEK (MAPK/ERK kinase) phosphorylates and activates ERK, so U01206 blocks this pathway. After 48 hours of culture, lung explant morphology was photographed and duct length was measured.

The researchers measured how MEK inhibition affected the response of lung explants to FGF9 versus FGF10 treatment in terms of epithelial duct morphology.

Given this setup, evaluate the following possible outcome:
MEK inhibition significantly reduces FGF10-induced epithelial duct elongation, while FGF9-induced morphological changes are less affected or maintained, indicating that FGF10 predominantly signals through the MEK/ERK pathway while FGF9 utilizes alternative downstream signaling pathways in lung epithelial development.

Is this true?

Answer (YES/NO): YES